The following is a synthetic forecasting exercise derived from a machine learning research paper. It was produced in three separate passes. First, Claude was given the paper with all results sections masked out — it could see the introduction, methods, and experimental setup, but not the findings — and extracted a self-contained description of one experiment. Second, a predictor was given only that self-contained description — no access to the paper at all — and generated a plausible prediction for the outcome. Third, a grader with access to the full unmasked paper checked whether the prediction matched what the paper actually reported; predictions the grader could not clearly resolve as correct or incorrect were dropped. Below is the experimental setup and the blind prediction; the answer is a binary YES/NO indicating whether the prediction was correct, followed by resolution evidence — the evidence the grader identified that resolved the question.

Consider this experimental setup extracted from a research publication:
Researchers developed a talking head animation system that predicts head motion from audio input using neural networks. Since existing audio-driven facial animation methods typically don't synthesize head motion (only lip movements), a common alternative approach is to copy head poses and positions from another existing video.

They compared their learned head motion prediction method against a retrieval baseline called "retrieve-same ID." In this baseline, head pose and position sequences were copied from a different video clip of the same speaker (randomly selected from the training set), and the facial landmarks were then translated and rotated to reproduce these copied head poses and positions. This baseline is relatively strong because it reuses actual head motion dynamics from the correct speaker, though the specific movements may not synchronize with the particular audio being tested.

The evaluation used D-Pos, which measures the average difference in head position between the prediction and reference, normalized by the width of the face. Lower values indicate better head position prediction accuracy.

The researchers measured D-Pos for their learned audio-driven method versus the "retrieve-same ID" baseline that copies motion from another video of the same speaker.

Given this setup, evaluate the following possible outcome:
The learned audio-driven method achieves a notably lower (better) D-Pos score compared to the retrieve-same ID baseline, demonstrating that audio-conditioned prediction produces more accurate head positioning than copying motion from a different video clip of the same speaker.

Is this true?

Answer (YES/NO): YES